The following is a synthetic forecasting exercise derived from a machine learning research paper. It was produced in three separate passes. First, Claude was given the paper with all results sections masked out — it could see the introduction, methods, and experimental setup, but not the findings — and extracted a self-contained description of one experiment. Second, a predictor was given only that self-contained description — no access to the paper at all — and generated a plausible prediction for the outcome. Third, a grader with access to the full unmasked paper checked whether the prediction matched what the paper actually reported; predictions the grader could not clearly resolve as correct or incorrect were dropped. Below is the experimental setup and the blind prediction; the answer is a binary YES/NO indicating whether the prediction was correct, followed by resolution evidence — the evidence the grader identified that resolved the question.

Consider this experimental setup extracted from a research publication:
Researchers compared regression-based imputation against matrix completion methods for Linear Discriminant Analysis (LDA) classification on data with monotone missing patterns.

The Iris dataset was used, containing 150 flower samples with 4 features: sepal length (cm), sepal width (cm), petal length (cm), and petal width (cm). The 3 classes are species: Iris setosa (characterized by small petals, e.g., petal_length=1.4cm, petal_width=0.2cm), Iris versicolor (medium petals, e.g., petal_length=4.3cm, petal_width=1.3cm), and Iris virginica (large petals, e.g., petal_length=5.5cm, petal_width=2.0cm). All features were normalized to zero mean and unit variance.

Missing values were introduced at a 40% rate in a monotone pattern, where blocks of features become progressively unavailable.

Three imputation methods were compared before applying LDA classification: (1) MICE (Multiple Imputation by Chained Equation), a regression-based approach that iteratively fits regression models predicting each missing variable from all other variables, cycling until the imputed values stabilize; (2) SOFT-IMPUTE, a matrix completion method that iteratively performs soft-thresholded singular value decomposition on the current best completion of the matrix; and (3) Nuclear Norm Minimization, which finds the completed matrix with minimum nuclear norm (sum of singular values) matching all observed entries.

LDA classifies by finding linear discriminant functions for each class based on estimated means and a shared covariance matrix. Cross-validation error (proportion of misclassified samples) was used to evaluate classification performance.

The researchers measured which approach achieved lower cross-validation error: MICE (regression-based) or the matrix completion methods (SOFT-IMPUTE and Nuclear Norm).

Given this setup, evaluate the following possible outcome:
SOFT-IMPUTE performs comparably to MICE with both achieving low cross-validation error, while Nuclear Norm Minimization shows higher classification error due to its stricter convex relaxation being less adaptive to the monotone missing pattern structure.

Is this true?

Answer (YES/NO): NO